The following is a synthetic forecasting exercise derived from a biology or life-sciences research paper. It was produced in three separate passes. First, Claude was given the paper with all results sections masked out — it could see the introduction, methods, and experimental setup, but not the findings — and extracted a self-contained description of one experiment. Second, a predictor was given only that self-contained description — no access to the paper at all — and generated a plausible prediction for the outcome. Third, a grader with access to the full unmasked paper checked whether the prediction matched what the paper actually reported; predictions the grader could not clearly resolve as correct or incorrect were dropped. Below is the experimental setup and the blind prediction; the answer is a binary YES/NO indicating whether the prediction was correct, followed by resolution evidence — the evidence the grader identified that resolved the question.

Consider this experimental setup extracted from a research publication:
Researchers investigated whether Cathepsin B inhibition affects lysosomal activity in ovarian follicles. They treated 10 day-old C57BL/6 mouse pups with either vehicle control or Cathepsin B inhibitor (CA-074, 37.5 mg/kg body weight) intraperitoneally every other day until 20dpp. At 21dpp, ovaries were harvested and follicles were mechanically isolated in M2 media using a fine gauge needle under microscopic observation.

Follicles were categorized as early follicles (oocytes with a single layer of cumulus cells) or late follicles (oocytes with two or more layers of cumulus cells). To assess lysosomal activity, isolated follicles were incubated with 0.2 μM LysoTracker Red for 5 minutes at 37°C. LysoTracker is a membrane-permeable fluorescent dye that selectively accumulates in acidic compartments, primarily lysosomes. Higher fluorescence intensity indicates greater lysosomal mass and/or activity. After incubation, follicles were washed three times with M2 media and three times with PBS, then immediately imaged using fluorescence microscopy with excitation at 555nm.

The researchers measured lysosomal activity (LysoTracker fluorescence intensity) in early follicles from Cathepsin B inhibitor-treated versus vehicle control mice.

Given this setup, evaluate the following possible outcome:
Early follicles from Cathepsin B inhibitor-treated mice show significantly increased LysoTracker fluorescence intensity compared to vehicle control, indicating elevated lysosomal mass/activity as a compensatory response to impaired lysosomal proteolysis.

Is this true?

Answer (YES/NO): YES